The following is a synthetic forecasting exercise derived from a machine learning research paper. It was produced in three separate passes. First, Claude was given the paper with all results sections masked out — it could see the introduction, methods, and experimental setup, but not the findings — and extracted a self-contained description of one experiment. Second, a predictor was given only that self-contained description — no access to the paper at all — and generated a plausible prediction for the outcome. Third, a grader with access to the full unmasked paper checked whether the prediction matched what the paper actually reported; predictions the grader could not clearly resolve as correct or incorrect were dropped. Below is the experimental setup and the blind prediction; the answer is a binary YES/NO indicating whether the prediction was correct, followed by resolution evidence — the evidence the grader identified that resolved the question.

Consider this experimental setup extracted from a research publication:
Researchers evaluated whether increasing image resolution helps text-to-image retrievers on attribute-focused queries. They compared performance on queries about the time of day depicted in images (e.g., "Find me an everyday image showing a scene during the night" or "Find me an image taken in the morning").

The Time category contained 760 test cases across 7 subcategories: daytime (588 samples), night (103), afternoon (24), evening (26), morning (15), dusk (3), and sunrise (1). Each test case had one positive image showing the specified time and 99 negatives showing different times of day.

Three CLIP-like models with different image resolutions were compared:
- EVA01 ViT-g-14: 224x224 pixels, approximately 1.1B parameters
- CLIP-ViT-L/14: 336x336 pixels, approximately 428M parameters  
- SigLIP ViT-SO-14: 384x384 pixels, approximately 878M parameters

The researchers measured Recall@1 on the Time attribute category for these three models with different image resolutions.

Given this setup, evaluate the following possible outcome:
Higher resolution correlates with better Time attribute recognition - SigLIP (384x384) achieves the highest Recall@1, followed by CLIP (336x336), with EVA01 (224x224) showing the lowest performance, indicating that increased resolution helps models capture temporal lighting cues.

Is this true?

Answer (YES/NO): NO